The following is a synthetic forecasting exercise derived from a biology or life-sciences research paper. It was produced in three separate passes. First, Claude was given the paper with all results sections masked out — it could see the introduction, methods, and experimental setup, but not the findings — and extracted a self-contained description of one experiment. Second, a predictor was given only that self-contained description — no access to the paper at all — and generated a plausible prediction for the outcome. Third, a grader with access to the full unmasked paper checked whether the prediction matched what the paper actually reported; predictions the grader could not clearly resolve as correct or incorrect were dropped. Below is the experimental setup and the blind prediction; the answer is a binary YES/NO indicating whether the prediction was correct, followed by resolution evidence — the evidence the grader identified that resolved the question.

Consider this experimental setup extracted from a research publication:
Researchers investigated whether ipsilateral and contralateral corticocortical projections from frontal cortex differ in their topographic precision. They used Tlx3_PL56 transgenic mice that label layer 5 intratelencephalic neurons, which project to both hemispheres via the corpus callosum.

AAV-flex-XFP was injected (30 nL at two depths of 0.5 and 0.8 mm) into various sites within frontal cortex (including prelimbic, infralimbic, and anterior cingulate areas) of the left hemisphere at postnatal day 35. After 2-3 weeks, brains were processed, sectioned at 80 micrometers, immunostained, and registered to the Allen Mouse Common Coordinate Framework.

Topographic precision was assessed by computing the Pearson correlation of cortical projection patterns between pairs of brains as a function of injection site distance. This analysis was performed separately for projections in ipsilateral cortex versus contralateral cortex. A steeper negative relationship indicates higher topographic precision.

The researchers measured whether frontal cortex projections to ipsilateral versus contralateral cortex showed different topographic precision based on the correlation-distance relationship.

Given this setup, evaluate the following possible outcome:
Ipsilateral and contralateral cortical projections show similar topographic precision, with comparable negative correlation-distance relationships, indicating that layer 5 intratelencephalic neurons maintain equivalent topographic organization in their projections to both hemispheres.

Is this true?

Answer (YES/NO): NO